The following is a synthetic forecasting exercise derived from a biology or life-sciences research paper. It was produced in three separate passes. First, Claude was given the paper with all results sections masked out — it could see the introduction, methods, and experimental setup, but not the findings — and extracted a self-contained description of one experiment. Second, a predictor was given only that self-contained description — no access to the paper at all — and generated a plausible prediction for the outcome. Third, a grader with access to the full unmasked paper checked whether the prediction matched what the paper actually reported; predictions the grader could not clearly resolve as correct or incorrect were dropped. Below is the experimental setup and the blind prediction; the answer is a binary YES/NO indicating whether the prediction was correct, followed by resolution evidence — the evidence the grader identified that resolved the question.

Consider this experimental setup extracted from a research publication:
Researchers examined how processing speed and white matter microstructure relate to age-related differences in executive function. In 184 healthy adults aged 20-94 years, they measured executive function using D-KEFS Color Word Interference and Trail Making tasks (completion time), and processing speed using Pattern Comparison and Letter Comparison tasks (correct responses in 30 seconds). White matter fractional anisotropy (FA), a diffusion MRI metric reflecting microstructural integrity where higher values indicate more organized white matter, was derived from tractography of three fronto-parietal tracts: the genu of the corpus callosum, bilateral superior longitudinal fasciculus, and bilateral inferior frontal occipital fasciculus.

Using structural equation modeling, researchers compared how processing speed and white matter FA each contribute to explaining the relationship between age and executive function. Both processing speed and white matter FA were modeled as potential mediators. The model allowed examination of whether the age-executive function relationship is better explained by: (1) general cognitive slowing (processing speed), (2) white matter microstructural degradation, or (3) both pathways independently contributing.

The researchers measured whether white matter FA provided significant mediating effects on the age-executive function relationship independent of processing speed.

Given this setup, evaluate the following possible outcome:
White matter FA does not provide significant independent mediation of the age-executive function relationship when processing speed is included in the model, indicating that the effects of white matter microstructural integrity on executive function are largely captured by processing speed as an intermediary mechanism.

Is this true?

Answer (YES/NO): NO